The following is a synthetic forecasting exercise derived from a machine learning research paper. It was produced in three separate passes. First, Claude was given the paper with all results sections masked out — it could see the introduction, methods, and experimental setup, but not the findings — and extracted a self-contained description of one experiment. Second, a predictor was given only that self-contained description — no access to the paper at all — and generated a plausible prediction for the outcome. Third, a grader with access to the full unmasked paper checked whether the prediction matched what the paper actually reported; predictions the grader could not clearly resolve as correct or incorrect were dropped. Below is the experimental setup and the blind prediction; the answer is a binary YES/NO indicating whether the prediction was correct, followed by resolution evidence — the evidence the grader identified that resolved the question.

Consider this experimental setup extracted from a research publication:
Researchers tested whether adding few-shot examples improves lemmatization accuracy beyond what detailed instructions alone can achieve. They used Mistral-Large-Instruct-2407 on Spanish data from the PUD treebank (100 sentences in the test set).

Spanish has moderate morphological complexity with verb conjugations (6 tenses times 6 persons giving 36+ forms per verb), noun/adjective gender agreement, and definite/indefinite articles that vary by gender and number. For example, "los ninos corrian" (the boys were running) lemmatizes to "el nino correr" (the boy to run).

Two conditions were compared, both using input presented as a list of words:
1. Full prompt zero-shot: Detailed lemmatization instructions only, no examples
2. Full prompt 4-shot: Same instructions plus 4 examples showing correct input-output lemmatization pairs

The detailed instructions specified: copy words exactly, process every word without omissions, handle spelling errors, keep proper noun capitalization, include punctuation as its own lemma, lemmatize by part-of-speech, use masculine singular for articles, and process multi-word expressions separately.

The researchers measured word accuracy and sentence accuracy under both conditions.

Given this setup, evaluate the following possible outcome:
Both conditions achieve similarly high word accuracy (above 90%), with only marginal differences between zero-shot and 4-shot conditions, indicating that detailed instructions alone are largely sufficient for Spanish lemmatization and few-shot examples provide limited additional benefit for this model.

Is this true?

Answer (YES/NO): NO